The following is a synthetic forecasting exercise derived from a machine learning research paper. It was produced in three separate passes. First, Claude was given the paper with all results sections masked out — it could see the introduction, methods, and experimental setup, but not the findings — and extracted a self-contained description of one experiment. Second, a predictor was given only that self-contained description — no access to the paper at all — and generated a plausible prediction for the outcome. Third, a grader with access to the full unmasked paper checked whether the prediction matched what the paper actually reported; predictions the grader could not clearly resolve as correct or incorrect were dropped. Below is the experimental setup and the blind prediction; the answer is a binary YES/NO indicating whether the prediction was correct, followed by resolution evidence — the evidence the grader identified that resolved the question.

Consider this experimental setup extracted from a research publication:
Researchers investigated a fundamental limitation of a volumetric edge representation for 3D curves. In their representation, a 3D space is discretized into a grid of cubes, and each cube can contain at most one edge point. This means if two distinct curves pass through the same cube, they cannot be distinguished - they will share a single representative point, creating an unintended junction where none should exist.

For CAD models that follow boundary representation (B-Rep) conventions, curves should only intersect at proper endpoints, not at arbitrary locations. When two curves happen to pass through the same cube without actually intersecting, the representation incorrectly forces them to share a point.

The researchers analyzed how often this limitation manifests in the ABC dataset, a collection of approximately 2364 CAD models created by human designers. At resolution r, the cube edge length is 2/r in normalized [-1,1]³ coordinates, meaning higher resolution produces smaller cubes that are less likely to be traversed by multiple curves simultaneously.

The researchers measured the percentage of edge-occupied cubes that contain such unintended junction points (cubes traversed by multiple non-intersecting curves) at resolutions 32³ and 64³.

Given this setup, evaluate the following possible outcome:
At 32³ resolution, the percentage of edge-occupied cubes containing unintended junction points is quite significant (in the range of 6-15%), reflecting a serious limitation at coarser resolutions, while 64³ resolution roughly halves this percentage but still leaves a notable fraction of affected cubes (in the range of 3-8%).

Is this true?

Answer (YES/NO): NO